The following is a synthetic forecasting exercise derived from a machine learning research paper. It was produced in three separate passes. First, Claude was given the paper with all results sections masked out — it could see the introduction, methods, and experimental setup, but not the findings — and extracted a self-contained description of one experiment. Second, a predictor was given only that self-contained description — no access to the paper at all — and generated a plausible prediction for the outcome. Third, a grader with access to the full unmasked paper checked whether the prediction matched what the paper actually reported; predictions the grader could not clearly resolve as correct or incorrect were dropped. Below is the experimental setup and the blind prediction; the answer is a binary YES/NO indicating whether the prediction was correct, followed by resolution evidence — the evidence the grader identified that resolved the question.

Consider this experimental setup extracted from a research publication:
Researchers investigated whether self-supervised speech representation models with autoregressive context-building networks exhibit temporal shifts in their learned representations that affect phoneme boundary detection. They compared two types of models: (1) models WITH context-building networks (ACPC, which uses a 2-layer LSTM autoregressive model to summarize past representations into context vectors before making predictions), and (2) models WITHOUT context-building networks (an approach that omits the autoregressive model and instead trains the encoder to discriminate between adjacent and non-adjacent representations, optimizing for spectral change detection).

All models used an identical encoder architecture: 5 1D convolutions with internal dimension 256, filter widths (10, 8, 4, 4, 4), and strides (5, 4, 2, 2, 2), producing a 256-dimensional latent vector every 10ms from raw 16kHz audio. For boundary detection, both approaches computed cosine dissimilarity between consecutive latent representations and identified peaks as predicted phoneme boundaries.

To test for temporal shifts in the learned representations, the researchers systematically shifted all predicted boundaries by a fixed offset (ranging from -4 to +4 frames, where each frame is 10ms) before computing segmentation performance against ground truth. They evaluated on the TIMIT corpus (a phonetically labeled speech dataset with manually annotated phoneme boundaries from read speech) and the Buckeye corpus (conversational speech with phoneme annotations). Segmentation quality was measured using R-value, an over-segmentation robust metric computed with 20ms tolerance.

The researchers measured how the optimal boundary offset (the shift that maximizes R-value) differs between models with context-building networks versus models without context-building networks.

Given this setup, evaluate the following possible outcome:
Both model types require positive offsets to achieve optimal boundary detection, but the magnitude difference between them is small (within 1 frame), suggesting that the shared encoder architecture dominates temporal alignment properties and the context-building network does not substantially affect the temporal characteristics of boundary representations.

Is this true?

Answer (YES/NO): NO